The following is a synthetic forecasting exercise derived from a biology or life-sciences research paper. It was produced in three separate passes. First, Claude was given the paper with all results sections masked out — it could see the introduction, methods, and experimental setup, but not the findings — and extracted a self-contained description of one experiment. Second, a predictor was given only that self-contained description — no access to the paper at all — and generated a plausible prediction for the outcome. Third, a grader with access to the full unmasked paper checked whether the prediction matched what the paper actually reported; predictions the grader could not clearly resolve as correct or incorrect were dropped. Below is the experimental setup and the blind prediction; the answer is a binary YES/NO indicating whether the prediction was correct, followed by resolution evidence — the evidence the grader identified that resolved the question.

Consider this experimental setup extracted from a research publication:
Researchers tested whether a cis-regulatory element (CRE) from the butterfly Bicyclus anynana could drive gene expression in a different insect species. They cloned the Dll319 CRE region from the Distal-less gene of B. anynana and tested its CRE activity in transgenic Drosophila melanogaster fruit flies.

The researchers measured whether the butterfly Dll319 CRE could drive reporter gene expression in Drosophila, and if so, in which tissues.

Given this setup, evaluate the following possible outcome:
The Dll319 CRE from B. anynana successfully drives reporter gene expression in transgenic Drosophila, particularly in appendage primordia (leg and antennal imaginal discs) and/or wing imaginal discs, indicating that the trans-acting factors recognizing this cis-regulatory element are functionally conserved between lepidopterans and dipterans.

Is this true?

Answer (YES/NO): YES